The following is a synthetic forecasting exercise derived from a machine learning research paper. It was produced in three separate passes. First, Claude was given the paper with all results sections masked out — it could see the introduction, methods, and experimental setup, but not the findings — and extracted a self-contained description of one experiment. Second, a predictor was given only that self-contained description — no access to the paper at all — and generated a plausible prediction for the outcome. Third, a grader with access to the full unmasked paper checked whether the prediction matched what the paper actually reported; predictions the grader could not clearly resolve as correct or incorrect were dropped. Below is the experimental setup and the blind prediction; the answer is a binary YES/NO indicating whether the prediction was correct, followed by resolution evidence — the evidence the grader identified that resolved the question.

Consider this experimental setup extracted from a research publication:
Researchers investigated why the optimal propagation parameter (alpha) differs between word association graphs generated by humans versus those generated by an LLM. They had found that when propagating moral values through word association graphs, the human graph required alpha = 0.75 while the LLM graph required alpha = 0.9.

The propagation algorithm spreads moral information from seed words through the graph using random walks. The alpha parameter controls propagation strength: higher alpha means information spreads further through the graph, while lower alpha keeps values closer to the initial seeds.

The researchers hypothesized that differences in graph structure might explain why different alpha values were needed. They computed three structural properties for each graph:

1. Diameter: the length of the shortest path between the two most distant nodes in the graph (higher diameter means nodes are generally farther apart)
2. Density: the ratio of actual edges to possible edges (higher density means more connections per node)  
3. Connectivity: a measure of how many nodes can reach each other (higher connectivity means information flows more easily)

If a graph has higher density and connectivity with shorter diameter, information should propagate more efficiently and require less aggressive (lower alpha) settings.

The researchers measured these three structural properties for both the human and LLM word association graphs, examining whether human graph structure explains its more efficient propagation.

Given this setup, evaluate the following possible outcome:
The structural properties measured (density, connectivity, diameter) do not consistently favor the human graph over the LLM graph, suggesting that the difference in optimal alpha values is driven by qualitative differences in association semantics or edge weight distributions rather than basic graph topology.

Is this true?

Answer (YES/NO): NO